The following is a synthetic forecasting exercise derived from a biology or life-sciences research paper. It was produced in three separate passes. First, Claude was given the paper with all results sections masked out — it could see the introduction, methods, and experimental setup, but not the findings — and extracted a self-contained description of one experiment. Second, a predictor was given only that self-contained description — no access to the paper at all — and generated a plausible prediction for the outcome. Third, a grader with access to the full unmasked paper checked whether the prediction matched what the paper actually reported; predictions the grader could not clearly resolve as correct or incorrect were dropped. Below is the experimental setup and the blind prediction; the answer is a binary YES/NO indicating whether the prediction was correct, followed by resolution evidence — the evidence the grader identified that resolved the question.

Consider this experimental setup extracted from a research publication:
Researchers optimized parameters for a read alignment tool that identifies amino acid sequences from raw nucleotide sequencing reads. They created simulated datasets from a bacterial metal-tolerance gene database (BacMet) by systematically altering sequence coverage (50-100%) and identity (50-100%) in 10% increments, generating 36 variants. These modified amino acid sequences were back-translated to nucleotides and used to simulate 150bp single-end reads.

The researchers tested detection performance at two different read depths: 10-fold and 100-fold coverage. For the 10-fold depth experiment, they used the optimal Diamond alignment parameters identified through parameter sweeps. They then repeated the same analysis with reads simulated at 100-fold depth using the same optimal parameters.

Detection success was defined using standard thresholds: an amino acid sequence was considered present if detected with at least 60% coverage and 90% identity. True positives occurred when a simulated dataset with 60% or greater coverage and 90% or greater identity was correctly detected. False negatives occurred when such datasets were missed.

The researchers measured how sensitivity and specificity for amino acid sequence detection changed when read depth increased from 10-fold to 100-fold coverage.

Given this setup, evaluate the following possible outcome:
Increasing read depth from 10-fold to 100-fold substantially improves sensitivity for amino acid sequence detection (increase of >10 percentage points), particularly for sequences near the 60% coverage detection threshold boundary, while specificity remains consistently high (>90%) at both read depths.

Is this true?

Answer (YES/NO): YES